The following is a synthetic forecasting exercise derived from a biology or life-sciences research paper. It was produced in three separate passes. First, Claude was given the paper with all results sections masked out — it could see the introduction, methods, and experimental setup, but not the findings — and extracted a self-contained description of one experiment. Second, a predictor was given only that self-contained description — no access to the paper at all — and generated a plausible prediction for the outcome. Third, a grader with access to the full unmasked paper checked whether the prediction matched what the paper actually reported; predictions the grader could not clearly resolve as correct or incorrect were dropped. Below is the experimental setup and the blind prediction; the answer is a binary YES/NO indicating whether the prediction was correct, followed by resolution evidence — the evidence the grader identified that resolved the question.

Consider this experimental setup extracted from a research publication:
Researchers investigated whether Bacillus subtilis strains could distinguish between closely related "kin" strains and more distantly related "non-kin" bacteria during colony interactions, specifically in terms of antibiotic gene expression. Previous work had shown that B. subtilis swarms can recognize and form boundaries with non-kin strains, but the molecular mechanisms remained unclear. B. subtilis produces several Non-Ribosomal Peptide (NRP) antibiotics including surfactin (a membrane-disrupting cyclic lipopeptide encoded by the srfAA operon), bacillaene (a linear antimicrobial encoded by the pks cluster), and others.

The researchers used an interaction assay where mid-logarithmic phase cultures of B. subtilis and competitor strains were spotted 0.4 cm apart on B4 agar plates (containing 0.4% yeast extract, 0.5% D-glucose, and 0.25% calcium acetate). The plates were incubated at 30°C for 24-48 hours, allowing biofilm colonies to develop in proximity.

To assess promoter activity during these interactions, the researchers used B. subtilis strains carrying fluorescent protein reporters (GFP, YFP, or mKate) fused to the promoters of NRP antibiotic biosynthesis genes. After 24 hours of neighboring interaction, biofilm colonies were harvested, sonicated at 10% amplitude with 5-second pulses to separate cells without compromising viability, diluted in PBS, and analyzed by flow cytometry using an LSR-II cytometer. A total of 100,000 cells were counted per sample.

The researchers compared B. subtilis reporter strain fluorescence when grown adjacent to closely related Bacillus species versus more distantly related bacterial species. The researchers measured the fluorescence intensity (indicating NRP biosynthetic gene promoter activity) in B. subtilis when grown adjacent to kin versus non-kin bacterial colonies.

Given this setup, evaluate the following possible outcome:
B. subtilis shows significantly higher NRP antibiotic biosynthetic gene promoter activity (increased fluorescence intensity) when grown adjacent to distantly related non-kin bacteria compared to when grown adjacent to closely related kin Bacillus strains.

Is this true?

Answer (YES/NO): YES